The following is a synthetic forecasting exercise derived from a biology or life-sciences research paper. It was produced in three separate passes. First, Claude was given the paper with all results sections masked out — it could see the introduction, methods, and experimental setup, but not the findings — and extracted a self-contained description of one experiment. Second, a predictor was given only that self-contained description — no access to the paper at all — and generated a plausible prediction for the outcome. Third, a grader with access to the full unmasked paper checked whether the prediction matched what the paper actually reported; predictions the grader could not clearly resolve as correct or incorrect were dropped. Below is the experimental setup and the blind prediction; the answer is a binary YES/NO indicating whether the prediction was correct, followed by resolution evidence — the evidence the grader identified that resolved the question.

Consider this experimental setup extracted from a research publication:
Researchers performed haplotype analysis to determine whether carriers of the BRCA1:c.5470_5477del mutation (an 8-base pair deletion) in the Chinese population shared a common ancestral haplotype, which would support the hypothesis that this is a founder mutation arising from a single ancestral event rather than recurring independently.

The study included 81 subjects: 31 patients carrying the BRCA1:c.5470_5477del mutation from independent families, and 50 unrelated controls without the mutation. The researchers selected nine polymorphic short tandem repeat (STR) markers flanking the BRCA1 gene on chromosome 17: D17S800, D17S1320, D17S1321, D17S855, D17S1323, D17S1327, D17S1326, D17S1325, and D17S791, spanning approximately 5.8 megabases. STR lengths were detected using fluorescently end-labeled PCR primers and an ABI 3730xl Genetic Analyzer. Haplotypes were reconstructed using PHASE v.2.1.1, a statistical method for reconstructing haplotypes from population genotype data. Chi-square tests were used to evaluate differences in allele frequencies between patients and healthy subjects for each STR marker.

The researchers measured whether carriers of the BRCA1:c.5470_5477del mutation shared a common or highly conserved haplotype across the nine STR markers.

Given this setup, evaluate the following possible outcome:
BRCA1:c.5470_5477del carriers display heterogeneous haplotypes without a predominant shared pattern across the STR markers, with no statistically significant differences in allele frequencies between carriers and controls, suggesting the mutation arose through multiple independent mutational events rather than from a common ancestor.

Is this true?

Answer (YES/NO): NO